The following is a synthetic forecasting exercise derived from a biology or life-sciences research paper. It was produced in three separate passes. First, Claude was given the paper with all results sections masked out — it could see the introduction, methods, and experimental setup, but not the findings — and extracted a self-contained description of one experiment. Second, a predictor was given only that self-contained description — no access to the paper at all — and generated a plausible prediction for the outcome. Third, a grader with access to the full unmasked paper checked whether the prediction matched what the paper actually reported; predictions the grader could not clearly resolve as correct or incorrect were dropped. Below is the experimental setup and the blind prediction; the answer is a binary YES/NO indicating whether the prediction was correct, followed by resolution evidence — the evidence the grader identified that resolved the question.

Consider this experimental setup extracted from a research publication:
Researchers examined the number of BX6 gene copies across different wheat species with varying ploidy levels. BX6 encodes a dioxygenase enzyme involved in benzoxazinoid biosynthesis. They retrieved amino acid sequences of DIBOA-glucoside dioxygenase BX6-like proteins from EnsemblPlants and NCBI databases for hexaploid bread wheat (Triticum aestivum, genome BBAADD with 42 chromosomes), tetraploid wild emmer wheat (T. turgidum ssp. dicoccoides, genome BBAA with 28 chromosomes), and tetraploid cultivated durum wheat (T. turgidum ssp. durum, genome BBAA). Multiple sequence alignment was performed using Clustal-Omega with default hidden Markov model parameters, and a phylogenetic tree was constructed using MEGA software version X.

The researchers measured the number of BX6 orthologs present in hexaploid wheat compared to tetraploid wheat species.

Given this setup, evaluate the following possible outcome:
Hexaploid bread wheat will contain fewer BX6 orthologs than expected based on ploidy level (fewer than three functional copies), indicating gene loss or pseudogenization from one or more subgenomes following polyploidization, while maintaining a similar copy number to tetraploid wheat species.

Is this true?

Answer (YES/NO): NO